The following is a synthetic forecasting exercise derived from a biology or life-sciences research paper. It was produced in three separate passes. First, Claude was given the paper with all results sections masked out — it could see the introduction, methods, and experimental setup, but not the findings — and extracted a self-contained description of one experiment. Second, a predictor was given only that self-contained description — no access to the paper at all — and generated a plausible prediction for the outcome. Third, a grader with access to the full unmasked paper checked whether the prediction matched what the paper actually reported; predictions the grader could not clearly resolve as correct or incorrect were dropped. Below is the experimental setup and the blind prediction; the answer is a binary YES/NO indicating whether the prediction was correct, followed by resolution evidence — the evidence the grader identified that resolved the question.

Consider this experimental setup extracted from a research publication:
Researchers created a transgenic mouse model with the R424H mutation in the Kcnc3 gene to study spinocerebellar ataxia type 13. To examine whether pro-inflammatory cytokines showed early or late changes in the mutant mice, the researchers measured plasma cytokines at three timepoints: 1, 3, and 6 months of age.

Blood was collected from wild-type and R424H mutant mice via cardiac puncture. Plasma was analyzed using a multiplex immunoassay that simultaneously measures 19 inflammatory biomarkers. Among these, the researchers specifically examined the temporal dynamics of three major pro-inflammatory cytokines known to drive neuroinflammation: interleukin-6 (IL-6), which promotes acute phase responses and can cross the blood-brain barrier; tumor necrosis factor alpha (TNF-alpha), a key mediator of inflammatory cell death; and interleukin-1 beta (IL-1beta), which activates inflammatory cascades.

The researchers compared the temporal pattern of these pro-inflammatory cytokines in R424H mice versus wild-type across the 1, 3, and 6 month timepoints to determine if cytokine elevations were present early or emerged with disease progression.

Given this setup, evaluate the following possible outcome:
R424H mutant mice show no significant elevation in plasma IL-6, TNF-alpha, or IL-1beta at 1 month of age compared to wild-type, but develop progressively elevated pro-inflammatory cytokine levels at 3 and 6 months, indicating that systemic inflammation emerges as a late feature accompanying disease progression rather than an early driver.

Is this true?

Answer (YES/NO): NO